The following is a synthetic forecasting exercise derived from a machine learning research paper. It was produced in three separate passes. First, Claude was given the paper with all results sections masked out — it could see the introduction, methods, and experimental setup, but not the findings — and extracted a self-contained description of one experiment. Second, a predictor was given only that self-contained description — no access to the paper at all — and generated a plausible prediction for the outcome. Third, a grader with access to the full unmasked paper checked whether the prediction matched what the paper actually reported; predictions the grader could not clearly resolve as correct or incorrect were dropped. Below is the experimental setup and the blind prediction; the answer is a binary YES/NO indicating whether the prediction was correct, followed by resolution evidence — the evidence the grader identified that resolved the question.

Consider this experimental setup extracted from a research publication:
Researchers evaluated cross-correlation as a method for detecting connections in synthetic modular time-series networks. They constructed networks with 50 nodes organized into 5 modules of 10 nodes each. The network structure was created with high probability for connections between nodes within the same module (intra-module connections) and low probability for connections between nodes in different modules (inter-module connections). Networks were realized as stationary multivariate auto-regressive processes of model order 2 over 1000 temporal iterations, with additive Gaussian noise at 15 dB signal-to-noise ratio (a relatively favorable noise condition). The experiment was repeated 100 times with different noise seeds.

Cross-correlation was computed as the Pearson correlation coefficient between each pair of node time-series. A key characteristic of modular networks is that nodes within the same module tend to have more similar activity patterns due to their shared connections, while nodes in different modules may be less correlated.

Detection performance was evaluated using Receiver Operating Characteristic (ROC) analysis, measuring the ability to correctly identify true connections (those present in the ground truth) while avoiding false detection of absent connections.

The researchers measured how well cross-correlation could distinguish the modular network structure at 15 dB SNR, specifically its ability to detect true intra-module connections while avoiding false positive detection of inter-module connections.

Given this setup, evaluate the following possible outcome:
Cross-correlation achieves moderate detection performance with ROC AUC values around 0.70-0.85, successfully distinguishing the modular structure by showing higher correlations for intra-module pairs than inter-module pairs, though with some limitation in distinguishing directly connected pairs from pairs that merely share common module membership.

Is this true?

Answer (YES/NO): NO